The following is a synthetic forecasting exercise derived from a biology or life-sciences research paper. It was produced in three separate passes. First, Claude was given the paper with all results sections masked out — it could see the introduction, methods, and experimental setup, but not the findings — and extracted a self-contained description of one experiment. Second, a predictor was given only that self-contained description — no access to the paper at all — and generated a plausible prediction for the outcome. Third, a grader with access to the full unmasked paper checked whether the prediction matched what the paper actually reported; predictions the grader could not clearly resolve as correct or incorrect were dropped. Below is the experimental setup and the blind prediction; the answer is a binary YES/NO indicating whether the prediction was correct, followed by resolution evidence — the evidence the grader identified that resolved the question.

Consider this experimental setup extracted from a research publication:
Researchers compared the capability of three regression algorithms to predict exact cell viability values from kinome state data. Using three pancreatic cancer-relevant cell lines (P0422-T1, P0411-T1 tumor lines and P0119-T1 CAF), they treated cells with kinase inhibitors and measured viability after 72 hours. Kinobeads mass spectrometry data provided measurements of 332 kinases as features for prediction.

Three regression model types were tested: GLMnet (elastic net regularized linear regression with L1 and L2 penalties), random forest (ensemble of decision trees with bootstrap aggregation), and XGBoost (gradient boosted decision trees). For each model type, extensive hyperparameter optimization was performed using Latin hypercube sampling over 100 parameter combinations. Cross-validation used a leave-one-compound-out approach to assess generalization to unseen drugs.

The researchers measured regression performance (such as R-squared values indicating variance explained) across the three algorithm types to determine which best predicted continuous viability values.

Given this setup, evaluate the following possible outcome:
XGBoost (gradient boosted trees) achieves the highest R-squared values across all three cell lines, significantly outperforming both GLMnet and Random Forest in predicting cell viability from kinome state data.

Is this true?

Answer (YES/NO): NO